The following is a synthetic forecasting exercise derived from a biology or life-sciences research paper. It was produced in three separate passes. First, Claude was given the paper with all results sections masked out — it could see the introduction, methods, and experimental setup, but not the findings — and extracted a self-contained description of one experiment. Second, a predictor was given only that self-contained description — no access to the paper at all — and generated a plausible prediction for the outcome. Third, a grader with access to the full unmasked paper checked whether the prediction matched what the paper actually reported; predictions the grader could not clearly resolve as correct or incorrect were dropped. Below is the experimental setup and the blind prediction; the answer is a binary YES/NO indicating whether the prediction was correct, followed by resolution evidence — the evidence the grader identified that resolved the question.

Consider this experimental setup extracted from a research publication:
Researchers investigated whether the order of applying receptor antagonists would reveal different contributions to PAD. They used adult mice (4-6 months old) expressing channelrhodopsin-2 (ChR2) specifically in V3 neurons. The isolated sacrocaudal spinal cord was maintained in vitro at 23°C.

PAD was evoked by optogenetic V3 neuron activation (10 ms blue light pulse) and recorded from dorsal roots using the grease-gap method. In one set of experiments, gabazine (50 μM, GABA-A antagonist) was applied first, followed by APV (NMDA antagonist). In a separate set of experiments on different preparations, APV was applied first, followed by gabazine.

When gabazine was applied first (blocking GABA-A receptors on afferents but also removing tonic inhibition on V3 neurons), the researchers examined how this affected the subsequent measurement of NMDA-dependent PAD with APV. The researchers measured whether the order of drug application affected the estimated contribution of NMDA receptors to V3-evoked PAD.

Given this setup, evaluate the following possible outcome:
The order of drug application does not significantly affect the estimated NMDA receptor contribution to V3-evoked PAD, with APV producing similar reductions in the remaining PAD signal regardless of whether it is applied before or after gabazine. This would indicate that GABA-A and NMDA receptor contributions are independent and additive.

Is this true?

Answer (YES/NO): NO